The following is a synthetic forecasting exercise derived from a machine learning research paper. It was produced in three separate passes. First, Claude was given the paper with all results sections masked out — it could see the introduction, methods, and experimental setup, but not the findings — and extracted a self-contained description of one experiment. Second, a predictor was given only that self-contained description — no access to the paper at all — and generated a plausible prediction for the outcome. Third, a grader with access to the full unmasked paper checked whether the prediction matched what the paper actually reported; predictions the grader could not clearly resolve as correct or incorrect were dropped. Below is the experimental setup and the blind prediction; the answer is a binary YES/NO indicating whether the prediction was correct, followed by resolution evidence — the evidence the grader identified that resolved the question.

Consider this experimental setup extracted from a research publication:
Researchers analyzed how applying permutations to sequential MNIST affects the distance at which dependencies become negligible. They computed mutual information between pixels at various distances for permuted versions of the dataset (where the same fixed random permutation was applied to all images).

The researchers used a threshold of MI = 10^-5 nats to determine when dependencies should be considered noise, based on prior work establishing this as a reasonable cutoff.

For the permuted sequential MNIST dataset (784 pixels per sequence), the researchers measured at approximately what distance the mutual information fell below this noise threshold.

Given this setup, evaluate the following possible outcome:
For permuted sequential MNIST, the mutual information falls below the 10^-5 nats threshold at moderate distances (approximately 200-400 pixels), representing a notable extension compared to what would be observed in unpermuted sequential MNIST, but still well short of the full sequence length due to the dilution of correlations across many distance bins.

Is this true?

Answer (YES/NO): NO